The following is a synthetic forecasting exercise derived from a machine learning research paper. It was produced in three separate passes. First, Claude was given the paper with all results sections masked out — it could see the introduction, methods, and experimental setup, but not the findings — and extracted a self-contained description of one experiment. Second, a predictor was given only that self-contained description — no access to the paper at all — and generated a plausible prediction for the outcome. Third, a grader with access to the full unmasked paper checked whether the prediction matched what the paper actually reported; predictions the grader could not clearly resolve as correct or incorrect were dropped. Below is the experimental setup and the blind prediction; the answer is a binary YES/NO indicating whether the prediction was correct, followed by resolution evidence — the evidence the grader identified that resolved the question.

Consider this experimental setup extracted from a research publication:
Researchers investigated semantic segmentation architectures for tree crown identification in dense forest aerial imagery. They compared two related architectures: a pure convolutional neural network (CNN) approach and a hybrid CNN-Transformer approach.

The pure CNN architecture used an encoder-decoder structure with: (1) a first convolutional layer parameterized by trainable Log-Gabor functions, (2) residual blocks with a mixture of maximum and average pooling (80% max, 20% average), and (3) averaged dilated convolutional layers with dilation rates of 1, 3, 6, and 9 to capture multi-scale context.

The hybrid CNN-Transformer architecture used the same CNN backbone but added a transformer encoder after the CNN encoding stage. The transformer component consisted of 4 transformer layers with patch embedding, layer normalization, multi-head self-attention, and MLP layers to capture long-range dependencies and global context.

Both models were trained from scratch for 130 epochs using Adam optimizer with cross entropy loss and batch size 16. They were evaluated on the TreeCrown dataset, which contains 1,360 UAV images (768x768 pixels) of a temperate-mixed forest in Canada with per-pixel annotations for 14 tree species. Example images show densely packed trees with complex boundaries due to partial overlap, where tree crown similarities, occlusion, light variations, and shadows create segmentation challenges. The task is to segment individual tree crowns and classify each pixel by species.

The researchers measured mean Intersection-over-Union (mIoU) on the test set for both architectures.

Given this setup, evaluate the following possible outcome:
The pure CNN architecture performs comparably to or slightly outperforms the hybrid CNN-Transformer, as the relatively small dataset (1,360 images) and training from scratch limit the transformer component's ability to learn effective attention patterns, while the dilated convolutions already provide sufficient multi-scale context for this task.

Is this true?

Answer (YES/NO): NO